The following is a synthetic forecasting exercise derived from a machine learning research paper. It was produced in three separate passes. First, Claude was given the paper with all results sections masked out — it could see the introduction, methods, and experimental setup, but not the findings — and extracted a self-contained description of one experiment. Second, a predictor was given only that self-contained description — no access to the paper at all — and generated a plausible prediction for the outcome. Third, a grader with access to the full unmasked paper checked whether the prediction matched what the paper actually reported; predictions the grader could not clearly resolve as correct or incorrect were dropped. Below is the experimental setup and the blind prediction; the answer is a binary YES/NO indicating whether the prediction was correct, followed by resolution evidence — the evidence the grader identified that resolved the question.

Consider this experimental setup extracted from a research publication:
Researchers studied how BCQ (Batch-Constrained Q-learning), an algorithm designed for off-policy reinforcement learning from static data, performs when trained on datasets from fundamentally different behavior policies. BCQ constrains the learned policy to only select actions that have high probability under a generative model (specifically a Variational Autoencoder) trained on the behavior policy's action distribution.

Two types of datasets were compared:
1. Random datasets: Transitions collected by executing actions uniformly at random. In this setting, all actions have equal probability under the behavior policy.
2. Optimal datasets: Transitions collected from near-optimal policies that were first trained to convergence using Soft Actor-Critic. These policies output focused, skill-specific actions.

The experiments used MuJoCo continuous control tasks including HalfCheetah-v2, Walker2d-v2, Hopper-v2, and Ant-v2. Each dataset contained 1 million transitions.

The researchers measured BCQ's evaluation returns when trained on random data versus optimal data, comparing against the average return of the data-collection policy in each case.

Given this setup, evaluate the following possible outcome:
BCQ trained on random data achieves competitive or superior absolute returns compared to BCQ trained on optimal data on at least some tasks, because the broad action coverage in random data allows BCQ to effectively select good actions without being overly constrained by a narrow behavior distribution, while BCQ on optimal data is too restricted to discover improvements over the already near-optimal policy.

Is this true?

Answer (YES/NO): NO